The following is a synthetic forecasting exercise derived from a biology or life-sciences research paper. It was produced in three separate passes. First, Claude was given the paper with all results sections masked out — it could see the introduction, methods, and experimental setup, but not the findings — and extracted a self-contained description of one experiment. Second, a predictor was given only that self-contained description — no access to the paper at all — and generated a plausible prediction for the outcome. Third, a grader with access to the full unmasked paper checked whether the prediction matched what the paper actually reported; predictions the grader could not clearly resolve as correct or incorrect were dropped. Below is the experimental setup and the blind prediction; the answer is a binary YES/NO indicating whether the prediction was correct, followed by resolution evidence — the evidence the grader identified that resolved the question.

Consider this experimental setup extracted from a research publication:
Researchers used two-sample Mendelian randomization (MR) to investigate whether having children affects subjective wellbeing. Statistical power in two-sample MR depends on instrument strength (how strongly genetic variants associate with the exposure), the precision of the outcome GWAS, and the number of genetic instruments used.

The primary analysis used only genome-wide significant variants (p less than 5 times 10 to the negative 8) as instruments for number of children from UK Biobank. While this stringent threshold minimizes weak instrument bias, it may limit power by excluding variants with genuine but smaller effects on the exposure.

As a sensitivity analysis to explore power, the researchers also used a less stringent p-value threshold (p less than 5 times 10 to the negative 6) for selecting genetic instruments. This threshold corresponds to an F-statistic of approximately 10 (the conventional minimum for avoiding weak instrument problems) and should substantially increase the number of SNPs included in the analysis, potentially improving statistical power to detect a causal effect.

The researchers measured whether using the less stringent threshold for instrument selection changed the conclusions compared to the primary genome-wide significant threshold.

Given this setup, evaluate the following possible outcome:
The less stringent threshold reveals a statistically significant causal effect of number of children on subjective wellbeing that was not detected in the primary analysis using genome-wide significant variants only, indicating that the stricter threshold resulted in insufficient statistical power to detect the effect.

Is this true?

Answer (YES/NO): NO